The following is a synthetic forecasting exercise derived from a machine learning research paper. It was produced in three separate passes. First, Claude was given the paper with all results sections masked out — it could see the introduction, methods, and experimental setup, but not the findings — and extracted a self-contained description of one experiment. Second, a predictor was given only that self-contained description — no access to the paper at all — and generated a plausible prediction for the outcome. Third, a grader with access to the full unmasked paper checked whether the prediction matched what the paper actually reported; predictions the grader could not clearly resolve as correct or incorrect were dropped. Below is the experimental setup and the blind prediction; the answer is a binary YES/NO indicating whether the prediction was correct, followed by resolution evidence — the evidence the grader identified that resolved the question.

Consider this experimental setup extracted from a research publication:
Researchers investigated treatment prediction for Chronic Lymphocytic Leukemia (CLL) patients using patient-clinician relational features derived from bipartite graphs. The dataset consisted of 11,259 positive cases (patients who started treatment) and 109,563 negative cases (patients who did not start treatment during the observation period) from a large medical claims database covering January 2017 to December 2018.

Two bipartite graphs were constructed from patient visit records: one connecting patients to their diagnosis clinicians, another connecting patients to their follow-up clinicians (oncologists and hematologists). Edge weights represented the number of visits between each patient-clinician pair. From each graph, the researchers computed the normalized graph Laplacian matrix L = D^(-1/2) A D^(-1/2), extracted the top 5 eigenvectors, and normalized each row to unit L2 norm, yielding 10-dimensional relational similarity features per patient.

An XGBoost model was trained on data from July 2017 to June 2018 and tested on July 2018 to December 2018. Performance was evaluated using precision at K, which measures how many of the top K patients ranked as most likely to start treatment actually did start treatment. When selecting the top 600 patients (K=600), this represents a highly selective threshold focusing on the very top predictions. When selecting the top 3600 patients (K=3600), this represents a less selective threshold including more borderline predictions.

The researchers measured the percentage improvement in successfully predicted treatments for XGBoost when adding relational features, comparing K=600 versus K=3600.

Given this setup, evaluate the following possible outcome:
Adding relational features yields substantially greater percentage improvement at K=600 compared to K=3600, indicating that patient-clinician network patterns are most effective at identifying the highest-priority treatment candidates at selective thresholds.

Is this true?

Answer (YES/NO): YES